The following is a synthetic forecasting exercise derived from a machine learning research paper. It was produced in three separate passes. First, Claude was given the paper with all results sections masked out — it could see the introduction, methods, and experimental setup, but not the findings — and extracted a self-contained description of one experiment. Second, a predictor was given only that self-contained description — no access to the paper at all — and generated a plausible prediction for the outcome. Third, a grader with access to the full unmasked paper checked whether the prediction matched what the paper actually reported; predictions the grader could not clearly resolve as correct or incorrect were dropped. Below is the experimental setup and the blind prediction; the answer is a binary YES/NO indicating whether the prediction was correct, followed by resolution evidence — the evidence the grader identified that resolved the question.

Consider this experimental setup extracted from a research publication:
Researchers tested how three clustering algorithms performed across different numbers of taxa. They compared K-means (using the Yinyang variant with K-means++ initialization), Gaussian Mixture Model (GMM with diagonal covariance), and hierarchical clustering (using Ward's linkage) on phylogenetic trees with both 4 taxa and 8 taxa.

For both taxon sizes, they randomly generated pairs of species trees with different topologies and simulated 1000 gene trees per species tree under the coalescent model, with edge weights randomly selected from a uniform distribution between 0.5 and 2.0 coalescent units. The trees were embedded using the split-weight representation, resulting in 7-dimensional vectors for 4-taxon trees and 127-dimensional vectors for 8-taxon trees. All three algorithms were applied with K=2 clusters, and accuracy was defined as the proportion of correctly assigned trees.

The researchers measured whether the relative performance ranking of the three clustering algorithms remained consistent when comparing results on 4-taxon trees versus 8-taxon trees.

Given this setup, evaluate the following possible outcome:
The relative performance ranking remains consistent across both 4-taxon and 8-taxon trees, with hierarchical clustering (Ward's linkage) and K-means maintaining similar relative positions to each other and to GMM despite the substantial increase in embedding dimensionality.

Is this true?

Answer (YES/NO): NO